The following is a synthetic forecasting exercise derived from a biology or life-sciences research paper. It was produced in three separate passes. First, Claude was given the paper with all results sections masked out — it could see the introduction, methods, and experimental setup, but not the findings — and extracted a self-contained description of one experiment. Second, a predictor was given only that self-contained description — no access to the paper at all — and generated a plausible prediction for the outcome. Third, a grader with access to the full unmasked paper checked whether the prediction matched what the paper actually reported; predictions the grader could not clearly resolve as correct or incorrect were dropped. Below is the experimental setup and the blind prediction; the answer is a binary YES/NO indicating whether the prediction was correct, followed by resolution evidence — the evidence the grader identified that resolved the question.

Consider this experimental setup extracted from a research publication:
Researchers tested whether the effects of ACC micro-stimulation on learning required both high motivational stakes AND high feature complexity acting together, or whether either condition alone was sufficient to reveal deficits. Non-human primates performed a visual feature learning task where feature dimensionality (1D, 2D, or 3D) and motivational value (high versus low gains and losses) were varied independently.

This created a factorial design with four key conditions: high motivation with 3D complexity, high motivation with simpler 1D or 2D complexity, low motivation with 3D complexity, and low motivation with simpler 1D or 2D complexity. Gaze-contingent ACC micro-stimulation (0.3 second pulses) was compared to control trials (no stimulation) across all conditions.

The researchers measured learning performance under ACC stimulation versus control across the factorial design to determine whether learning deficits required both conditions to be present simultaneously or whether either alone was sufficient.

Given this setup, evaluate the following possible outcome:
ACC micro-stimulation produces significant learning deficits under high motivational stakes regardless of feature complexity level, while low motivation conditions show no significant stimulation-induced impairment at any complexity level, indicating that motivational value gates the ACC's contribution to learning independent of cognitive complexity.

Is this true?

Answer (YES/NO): NO